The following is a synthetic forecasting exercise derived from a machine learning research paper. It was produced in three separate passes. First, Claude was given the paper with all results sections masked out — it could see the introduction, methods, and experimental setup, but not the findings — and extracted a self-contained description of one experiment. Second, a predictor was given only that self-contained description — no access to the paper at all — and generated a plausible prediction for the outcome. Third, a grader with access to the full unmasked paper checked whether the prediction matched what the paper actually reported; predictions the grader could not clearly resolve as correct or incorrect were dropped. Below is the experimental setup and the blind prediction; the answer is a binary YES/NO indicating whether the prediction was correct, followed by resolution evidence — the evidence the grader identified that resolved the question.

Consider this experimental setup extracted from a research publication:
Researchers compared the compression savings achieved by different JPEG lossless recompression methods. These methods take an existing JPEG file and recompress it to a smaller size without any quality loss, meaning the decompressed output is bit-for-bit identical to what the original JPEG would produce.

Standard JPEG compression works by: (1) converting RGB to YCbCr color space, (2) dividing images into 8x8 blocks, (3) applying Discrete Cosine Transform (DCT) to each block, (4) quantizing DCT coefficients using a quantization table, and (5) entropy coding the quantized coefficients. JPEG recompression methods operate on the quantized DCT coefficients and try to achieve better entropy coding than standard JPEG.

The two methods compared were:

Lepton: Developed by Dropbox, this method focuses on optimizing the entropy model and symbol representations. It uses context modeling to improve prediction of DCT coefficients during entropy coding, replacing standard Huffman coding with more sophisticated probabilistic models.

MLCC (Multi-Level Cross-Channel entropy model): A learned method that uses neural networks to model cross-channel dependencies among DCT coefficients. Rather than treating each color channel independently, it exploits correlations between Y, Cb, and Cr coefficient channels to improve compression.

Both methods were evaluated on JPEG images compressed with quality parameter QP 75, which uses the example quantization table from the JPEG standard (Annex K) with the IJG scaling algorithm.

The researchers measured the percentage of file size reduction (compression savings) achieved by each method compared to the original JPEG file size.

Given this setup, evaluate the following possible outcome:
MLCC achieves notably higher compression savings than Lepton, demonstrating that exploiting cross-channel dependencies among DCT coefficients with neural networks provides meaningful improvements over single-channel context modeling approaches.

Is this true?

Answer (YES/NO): YES